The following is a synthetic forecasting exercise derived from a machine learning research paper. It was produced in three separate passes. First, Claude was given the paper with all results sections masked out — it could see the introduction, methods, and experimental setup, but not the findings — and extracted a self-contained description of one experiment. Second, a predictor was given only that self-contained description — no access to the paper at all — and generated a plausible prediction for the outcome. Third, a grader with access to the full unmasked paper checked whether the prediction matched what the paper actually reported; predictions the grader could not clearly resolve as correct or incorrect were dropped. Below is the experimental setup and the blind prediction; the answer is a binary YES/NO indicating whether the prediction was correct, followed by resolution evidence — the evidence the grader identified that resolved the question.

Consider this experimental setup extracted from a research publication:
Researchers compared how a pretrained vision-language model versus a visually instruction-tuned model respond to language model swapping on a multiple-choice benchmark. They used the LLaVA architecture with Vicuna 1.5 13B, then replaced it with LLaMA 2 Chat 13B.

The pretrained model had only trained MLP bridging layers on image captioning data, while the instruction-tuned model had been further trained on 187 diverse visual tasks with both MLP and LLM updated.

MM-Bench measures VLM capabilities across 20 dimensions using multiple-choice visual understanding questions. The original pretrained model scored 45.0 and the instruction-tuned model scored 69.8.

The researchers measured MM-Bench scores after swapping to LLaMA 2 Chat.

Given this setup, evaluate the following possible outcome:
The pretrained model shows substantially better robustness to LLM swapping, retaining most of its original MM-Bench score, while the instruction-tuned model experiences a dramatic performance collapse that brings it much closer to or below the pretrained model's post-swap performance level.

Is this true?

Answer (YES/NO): YES